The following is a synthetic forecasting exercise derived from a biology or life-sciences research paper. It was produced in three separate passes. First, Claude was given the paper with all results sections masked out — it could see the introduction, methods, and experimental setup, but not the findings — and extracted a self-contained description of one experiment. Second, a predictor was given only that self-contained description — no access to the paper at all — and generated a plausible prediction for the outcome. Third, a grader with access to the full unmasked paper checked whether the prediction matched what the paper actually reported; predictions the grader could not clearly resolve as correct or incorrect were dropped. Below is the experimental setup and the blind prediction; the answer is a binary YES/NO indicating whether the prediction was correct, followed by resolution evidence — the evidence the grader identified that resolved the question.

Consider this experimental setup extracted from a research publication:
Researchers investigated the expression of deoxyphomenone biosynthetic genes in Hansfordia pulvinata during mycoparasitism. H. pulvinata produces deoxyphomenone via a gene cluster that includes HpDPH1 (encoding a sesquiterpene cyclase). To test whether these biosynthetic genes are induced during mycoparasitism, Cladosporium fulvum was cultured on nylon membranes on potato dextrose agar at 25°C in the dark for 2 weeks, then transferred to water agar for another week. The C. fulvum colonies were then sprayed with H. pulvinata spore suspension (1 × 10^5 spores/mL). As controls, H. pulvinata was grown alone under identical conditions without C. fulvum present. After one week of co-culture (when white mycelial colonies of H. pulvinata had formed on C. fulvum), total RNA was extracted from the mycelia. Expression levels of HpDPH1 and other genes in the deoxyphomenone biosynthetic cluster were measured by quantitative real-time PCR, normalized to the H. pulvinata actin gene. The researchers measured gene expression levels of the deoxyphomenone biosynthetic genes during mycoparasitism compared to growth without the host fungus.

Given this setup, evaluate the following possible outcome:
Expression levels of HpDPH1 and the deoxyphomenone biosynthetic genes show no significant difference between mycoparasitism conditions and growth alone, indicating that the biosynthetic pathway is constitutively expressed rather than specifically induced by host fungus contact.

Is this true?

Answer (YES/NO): NO